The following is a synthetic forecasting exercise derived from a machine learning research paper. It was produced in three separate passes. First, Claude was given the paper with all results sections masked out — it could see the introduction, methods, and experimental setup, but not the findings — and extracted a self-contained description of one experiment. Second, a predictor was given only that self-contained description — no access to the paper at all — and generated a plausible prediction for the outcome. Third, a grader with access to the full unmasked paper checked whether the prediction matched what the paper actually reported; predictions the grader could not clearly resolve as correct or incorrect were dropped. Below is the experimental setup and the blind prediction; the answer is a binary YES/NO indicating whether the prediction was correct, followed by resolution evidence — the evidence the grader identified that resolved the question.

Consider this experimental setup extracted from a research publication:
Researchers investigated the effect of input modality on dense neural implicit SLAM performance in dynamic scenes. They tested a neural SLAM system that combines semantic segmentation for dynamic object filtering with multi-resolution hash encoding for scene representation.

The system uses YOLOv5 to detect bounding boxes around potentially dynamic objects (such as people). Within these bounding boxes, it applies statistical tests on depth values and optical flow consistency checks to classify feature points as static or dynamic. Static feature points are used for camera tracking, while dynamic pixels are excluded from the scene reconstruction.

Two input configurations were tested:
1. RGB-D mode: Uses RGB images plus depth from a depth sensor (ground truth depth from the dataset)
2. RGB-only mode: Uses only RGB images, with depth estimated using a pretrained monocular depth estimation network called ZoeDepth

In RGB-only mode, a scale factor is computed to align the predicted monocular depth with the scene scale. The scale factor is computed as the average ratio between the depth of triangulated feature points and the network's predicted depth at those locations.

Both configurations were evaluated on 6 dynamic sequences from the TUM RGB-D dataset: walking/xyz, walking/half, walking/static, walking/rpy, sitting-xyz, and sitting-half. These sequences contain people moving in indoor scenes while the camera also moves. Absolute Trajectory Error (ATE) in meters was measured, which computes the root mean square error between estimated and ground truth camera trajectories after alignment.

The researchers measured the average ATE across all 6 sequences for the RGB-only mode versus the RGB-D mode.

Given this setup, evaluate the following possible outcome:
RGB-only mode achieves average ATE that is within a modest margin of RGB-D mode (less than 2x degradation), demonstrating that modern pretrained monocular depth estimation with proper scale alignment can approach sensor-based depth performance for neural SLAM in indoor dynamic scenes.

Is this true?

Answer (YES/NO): YES